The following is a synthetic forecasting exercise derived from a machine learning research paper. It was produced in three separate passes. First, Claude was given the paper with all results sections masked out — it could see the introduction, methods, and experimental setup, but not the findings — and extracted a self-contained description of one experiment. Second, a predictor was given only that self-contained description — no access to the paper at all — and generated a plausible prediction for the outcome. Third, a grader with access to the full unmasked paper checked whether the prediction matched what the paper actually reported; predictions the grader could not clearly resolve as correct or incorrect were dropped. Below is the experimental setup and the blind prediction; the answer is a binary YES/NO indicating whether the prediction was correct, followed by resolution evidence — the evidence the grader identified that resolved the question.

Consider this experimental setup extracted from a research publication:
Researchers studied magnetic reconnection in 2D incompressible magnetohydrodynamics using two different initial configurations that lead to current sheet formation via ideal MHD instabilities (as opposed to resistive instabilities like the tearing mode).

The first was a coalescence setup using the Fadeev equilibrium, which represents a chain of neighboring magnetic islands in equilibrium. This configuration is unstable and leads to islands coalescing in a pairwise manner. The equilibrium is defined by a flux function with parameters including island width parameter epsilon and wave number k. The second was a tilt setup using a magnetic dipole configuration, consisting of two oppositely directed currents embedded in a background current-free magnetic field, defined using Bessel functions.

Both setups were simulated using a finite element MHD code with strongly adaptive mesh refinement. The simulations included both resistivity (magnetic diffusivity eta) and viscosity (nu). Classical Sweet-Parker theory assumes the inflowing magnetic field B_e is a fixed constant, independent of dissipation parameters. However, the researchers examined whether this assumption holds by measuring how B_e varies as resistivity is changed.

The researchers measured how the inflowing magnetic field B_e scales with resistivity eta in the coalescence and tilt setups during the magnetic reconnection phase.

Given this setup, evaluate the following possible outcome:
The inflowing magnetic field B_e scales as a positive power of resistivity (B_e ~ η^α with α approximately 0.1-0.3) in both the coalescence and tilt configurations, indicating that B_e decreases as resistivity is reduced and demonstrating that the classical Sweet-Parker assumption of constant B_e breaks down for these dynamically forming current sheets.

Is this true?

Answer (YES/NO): NO